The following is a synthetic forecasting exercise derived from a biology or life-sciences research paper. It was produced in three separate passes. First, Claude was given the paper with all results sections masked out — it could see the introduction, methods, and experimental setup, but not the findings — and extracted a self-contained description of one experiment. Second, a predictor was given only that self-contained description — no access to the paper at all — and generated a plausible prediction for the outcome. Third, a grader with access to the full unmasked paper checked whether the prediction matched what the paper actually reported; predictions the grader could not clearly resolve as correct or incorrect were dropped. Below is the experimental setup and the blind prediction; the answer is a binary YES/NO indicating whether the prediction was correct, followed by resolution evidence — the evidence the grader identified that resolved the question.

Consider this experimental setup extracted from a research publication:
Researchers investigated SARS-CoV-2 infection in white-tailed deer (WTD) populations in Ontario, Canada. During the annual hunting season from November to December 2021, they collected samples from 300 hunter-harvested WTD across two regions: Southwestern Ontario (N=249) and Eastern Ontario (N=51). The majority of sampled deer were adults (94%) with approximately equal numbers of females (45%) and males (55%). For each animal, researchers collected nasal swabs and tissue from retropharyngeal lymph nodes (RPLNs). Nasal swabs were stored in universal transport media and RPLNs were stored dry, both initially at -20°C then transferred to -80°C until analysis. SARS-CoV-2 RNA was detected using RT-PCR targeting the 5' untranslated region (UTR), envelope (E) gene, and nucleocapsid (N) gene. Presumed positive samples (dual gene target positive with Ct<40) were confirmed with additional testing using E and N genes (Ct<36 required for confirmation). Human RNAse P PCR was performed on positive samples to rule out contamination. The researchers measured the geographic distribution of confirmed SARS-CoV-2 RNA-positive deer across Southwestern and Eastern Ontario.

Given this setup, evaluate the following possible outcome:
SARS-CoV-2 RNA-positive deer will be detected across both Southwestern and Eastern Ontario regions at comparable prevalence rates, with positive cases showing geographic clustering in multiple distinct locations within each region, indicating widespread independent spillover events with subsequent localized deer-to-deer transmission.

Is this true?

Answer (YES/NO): NO